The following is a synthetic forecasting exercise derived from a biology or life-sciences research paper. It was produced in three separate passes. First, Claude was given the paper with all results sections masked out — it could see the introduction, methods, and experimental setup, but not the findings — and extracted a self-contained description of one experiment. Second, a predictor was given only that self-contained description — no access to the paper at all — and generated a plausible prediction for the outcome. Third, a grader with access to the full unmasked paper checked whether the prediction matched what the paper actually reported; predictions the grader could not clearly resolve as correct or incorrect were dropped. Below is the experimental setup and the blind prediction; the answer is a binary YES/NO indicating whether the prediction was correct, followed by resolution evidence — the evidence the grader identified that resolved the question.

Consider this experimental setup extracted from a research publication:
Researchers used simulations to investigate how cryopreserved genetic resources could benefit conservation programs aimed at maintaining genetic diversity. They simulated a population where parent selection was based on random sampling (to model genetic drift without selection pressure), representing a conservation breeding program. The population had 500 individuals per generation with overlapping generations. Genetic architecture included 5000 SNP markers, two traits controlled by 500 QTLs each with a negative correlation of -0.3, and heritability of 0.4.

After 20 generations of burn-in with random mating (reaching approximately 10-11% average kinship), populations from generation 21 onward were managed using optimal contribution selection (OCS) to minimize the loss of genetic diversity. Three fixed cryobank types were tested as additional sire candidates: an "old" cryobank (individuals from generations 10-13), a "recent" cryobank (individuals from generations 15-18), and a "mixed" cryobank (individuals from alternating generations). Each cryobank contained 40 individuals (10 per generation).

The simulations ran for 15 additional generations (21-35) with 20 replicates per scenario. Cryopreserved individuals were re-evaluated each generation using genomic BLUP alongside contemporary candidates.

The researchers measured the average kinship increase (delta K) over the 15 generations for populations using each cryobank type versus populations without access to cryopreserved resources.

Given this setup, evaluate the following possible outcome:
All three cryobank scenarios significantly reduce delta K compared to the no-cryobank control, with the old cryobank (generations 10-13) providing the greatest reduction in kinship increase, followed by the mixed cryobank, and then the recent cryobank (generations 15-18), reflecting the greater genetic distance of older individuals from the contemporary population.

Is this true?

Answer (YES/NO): NO